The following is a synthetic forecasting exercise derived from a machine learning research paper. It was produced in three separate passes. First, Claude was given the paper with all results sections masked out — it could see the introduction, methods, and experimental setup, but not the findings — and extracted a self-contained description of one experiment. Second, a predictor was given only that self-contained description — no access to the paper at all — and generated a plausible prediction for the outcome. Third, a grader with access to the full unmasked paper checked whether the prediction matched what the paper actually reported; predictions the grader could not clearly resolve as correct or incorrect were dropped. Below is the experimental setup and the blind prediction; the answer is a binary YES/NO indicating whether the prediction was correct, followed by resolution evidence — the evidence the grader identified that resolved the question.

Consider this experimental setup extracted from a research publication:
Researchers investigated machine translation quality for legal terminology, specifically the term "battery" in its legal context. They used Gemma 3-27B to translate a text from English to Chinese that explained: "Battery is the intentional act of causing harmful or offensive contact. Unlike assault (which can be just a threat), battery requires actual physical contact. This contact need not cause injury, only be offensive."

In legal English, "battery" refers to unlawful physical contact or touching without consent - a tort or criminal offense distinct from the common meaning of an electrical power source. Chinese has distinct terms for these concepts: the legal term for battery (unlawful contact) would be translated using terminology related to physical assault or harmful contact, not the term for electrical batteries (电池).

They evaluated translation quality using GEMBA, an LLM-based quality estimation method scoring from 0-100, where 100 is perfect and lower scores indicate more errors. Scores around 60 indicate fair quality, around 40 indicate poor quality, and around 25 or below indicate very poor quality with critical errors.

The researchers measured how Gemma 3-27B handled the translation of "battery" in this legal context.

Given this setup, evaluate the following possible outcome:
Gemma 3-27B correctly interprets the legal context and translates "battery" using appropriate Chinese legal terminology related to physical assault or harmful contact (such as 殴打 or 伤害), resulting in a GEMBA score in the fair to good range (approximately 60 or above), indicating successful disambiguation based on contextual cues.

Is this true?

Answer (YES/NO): NO